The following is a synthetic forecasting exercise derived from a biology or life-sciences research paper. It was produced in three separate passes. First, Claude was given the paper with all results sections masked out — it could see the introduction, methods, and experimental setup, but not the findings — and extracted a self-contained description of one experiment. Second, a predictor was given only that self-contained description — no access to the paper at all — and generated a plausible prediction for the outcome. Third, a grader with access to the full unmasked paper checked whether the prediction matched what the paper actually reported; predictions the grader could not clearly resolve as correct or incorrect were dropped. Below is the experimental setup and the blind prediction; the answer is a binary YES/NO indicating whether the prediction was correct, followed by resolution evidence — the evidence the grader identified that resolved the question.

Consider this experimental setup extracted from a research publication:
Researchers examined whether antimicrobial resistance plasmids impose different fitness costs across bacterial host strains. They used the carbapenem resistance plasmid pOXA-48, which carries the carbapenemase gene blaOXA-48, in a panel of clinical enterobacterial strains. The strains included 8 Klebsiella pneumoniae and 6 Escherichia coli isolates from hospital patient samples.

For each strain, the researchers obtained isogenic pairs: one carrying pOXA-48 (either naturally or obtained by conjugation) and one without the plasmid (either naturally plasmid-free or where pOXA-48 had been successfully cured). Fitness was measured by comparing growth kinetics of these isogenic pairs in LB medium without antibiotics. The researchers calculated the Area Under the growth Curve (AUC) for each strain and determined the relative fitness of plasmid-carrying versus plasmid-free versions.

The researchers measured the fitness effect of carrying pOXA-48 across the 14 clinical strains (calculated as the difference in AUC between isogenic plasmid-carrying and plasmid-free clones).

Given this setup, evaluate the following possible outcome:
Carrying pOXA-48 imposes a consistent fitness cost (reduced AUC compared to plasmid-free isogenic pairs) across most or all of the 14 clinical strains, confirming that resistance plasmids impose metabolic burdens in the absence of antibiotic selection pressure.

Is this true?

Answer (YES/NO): NO